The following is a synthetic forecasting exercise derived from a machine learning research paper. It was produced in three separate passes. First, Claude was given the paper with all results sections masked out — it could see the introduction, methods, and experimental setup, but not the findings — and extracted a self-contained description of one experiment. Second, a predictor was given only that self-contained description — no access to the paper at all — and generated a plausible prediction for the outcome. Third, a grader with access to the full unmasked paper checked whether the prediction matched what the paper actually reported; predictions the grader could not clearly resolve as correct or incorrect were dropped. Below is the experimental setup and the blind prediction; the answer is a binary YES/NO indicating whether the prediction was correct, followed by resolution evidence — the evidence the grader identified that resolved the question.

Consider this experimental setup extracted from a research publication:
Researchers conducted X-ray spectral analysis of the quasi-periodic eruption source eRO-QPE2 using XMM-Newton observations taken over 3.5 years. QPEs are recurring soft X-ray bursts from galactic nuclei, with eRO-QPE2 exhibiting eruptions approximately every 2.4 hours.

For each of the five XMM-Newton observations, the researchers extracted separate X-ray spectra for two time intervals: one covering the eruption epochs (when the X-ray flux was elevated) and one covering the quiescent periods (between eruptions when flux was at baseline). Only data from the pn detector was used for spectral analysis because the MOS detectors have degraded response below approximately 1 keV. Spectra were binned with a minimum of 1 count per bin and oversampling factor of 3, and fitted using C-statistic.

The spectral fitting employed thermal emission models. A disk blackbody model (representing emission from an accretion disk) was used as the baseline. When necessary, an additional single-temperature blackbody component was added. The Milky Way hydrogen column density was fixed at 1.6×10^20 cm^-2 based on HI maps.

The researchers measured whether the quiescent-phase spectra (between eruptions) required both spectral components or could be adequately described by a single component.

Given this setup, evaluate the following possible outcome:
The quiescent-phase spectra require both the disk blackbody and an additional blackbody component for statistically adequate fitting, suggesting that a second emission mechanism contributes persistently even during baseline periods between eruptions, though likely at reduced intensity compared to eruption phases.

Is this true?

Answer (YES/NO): NO